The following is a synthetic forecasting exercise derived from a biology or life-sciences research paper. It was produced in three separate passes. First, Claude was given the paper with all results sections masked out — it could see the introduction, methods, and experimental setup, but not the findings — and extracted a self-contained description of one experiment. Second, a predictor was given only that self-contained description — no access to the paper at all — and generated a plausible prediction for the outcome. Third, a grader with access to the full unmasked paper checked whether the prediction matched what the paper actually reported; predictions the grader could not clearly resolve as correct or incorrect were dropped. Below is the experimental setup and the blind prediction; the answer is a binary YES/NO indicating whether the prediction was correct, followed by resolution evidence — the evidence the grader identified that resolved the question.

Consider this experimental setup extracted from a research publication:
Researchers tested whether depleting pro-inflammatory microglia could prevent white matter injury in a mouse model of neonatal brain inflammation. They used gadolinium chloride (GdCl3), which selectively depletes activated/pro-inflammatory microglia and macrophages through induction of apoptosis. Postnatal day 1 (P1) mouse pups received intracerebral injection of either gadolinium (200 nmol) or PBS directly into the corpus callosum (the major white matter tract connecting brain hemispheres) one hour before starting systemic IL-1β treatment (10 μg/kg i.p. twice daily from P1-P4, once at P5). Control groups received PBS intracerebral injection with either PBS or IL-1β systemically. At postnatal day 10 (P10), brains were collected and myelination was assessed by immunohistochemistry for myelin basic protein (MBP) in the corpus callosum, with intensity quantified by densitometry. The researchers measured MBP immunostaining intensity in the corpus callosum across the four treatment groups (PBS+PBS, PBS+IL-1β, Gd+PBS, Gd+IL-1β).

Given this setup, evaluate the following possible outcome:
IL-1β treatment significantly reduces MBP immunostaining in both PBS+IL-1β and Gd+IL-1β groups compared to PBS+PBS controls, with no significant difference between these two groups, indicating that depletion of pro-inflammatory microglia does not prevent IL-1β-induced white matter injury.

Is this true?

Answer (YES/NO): NO